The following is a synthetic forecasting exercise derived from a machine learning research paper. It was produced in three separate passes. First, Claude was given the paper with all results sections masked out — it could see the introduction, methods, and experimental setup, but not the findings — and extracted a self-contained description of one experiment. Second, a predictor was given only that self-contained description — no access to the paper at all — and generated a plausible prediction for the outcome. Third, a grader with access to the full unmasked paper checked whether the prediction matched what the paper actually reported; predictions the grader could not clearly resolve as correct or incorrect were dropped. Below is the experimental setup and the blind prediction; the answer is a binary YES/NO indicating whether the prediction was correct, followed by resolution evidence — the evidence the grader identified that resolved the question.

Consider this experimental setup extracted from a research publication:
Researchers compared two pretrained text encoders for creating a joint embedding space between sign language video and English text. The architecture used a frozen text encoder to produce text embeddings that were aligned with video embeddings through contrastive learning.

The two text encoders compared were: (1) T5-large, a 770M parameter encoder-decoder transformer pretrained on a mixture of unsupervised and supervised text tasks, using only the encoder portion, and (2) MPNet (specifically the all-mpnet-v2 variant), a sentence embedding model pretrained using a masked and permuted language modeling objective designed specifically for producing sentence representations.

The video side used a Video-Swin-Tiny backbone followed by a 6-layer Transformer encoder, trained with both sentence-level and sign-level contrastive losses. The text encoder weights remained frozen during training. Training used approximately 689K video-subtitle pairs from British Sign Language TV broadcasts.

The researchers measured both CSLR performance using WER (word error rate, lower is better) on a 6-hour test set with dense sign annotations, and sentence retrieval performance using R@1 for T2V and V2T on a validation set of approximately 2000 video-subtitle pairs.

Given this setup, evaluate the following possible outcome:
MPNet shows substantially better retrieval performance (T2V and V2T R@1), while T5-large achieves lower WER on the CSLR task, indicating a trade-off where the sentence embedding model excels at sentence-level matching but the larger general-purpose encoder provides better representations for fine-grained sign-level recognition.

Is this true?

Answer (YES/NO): NO